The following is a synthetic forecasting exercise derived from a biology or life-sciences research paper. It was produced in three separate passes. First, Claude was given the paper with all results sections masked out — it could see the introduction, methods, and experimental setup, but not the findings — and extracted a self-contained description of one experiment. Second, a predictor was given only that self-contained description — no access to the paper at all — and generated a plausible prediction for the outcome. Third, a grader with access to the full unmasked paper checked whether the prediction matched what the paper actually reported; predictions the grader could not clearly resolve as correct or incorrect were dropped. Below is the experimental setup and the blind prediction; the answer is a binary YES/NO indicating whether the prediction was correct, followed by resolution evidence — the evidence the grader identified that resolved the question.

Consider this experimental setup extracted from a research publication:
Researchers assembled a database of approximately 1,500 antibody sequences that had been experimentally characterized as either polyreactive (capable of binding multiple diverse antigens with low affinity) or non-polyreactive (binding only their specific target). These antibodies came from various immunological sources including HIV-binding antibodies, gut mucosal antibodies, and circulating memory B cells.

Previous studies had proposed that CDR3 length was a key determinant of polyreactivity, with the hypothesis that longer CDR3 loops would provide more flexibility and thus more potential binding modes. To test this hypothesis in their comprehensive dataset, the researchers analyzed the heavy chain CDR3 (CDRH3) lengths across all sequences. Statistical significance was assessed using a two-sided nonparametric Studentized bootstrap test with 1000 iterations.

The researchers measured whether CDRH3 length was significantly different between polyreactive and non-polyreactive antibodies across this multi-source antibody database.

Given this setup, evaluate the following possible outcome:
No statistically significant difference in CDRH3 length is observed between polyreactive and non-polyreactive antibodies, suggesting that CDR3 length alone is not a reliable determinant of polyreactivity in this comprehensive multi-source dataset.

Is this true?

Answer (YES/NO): NO